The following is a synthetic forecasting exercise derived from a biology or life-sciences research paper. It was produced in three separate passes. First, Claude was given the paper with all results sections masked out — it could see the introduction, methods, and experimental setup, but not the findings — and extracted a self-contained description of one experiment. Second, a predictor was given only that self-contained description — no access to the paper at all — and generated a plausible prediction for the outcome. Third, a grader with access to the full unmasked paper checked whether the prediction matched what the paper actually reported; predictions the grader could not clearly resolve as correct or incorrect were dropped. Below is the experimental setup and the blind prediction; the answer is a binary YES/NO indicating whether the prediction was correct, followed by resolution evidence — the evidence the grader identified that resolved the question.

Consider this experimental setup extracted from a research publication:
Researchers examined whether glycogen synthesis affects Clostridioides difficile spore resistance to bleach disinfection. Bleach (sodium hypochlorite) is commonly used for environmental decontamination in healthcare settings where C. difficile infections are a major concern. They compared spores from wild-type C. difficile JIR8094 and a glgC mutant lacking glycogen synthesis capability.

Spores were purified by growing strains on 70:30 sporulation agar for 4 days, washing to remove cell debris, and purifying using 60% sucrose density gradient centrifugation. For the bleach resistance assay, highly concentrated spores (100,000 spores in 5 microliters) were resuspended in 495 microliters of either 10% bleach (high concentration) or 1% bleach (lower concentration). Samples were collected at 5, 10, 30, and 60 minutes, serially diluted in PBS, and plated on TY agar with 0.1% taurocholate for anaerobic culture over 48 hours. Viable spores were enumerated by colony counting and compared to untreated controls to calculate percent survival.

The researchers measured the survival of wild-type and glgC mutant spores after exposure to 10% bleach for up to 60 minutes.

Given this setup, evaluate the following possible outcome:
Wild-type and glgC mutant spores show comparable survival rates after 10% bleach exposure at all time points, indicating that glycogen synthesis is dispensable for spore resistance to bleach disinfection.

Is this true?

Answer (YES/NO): NO